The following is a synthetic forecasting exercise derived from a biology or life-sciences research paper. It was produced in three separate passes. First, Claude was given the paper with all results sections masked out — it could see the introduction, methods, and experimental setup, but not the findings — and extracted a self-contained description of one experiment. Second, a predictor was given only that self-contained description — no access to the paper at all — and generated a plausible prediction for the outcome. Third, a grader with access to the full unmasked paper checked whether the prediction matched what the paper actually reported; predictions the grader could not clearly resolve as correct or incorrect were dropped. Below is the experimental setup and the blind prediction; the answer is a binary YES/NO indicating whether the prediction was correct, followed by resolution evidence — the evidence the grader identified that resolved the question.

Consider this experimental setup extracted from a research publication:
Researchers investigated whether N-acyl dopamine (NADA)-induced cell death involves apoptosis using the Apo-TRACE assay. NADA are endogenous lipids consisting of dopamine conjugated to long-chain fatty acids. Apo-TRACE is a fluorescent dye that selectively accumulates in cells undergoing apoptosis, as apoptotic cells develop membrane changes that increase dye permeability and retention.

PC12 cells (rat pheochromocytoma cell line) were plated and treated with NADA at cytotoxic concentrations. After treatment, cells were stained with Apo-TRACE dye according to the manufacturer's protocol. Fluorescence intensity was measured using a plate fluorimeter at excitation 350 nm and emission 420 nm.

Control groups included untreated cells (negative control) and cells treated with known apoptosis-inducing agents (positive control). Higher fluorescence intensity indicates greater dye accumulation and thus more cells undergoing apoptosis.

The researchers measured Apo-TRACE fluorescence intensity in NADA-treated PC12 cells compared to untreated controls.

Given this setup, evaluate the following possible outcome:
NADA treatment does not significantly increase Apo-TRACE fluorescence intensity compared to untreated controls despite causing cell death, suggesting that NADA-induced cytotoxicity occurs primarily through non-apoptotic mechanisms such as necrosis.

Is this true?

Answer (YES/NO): NO